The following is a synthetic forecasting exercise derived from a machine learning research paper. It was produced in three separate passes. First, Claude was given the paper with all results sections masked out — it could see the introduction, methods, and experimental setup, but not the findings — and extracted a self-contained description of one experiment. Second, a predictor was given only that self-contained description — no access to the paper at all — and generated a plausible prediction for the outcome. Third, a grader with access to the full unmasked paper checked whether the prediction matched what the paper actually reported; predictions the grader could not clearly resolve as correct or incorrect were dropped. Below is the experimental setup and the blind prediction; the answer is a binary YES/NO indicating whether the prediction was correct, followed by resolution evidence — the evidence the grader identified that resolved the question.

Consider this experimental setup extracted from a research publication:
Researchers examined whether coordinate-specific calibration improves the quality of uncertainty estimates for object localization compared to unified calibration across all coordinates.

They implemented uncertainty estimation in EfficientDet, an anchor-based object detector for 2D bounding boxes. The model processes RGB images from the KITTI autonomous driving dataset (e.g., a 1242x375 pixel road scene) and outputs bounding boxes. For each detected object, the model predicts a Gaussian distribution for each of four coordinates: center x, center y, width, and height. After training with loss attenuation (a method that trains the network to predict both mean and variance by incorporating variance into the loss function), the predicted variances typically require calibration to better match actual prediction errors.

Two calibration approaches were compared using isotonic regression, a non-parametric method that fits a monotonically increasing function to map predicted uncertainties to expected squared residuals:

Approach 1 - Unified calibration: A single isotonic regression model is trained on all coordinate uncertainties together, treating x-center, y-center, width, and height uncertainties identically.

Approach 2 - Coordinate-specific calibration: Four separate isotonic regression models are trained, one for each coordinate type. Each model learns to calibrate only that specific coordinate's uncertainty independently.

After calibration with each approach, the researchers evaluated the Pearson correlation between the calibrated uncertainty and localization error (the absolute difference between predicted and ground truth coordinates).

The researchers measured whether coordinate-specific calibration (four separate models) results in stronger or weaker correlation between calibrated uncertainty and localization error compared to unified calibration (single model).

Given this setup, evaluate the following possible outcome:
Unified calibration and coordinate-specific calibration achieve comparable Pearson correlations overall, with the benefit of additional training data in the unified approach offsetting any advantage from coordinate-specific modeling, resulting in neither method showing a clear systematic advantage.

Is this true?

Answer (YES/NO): NO